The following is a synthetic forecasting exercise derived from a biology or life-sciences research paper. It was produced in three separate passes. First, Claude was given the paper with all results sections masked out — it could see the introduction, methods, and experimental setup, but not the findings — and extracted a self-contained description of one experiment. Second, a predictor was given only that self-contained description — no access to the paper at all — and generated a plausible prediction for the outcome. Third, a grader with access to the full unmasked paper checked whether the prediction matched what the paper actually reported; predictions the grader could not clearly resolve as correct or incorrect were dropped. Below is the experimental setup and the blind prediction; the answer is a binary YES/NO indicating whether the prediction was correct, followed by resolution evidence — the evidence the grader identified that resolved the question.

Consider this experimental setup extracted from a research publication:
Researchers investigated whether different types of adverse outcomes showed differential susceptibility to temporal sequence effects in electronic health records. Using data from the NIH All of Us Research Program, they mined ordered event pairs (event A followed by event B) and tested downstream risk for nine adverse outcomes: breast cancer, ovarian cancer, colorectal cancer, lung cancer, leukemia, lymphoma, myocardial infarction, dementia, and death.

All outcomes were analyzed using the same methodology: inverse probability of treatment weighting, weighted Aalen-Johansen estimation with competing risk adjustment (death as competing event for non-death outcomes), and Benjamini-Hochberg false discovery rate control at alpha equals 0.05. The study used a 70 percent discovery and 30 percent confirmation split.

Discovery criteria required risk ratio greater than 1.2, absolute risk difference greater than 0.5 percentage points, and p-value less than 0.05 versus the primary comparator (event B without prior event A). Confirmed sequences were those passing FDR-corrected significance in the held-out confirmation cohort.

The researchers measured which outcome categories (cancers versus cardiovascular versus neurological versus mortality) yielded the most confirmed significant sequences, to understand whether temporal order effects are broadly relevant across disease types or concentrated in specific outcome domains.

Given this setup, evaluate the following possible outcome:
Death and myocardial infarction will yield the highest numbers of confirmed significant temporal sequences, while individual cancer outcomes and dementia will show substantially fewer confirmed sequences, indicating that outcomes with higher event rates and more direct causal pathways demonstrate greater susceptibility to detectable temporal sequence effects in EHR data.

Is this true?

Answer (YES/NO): NO